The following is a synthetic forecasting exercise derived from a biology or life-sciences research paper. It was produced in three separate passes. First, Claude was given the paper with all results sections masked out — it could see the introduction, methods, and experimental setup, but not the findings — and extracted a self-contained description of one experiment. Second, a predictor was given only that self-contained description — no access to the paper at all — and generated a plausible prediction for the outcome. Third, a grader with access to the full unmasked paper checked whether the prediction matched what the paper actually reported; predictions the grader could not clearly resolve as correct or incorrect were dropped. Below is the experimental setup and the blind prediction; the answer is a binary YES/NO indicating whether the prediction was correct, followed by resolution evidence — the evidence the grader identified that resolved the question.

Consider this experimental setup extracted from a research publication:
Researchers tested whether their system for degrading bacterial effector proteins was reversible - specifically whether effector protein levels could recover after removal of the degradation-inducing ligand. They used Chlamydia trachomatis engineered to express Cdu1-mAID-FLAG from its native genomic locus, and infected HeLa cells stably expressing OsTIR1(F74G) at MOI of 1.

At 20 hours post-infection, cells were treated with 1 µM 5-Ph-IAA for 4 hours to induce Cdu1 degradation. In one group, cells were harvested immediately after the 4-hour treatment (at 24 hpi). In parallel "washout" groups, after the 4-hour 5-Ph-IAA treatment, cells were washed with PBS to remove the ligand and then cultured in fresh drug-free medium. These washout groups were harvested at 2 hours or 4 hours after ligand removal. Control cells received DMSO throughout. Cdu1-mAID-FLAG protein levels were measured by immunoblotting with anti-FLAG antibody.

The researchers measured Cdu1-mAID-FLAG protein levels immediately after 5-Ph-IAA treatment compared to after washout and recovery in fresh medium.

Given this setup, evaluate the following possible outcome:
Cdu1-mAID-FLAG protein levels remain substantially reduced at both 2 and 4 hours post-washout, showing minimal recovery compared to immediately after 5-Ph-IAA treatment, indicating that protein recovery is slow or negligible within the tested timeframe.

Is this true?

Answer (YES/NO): NO